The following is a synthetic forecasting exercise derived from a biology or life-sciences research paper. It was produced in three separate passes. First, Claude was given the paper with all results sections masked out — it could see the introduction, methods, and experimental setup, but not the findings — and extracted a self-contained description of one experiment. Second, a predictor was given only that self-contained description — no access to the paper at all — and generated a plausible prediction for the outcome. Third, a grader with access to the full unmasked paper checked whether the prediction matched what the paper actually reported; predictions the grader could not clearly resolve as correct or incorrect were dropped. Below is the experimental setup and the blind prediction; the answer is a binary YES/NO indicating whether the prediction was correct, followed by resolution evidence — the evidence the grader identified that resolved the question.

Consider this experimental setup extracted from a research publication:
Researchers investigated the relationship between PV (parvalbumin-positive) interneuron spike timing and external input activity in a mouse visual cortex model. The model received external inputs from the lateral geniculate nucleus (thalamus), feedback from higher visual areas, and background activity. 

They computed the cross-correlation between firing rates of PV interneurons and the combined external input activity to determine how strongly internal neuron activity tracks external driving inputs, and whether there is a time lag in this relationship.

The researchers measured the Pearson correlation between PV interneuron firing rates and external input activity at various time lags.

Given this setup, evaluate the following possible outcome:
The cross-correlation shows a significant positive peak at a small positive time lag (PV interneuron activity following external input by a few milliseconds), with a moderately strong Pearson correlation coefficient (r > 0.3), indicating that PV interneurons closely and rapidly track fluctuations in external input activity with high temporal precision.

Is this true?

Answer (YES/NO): YES